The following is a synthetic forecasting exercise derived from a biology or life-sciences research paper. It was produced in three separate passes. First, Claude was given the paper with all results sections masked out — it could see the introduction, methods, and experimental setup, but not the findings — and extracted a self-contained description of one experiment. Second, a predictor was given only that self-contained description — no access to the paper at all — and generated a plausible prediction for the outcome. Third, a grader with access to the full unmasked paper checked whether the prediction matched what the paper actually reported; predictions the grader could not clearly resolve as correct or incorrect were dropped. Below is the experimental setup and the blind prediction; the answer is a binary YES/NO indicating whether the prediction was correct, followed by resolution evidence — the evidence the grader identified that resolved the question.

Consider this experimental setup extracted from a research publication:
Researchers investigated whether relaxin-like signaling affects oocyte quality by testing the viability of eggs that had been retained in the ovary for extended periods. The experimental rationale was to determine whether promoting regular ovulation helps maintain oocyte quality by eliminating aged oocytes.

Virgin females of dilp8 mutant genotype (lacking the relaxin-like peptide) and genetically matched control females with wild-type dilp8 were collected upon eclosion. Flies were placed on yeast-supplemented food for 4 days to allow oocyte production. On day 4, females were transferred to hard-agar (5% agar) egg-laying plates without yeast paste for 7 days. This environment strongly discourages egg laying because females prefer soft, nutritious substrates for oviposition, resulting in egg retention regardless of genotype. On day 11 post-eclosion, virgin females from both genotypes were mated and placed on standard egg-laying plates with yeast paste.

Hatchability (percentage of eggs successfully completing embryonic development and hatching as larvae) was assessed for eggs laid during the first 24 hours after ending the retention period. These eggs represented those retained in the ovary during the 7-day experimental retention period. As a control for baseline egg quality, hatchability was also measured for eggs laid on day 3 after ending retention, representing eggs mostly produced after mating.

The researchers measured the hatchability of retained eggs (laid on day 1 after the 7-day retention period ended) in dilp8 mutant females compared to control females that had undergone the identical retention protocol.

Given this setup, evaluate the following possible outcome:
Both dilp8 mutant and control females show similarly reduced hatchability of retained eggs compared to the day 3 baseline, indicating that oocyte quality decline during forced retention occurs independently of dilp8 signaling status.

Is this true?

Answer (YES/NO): NO